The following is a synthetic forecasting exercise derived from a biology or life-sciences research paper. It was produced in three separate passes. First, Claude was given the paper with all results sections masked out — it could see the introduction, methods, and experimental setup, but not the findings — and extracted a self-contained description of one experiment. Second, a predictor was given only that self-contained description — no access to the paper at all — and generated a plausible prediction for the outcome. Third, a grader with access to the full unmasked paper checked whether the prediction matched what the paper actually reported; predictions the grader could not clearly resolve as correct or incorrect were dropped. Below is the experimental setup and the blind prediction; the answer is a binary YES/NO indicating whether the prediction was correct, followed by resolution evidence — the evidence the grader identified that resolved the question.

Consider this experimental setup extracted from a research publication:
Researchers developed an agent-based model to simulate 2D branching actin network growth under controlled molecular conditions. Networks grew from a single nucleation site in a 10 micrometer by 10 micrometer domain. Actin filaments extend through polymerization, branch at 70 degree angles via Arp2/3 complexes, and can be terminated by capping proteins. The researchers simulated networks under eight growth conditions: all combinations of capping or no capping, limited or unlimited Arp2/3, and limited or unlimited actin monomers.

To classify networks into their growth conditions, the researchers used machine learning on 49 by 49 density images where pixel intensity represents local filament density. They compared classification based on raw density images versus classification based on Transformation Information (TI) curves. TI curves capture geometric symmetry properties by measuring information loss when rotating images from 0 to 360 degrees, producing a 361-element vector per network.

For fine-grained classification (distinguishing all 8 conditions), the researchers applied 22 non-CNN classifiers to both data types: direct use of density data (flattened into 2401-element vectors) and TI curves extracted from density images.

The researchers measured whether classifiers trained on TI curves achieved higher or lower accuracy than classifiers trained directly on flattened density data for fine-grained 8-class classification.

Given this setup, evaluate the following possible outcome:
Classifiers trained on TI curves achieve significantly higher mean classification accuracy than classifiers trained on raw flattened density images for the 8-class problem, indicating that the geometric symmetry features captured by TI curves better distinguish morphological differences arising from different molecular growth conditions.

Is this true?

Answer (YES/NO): NO